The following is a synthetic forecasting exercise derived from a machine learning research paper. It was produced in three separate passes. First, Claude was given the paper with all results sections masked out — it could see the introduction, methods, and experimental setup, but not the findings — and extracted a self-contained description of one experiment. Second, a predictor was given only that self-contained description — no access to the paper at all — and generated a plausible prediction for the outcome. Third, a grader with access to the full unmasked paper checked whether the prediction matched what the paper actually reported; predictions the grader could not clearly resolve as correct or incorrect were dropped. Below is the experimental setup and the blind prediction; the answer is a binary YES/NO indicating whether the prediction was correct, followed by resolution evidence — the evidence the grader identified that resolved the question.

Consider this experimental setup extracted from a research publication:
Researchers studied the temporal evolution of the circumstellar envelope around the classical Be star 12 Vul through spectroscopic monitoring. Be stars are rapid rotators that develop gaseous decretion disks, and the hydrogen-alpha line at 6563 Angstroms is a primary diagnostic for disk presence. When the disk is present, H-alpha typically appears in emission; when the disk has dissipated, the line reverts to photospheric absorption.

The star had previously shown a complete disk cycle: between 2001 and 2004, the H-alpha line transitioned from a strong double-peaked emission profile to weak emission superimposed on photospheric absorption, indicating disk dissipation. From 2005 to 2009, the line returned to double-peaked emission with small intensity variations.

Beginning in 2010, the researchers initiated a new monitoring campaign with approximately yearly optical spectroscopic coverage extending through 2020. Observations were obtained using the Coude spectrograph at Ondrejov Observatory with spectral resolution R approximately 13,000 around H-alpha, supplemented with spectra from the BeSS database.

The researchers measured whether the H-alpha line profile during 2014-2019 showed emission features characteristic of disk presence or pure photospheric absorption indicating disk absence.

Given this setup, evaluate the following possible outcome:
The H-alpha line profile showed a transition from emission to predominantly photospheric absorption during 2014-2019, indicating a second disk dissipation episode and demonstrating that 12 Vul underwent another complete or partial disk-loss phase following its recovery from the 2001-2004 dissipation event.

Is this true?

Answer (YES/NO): YES